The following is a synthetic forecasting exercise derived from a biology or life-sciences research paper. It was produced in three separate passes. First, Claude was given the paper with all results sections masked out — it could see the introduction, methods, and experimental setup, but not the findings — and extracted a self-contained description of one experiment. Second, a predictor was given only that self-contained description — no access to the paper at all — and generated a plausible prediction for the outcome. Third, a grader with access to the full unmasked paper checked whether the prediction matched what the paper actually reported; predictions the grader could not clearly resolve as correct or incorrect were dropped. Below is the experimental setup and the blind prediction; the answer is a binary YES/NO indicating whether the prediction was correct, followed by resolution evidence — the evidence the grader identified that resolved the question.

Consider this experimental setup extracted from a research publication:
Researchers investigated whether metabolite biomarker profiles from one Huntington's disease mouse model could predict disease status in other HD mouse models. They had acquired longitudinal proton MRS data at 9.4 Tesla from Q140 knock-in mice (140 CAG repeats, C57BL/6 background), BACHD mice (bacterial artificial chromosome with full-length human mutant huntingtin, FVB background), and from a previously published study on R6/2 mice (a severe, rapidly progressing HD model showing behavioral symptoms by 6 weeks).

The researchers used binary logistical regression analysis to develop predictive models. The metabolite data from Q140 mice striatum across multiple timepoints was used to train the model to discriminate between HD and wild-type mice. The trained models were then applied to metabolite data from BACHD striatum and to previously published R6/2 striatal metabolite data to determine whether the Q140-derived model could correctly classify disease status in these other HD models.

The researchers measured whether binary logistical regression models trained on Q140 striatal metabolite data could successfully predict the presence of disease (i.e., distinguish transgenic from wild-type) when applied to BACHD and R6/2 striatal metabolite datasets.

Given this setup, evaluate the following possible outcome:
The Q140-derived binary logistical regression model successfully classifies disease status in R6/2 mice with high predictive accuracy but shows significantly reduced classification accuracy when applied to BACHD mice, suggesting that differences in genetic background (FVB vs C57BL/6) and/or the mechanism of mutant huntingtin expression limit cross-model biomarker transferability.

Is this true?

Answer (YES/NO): NO